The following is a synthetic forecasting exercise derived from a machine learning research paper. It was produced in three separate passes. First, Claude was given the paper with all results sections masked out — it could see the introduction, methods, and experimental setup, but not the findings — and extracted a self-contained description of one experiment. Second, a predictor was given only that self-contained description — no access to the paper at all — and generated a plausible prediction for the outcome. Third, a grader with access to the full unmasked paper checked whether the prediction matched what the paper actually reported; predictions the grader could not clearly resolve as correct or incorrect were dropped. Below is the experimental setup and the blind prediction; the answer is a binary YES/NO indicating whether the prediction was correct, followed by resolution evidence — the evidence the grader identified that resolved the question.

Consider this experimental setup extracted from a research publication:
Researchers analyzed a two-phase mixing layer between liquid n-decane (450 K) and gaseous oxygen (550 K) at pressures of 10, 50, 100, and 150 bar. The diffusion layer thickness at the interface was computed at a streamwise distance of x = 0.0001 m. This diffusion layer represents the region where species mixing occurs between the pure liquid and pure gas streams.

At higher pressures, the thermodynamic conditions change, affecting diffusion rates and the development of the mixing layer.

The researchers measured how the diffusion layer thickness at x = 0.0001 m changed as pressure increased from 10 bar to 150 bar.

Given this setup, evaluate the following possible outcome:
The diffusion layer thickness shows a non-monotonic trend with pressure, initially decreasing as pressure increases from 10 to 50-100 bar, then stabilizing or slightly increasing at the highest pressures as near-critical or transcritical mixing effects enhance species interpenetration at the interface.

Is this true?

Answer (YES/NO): NO